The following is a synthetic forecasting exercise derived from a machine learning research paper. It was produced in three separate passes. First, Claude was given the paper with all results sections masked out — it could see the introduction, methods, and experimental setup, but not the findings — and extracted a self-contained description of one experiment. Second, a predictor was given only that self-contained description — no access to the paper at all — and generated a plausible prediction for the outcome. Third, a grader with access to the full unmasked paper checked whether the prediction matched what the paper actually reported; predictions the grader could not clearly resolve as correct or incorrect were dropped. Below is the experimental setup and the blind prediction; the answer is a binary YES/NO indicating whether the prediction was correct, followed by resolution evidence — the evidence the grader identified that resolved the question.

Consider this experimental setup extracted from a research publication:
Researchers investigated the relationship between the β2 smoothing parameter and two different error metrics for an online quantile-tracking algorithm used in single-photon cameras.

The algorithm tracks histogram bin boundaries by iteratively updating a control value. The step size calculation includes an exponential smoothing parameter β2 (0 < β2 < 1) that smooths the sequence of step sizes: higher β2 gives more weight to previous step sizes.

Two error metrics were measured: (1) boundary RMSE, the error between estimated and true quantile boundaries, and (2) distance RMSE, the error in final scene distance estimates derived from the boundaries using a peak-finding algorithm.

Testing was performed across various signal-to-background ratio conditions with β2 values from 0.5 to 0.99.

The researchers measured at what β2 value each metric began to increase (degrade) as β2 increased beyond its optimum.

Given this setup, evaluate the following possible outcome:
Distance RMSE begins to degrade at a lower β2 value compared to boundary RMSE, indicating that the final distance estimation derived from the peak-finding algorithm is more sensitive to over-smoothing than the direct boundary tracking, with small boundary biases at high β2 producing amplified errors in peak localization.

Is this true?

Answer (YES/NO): NO